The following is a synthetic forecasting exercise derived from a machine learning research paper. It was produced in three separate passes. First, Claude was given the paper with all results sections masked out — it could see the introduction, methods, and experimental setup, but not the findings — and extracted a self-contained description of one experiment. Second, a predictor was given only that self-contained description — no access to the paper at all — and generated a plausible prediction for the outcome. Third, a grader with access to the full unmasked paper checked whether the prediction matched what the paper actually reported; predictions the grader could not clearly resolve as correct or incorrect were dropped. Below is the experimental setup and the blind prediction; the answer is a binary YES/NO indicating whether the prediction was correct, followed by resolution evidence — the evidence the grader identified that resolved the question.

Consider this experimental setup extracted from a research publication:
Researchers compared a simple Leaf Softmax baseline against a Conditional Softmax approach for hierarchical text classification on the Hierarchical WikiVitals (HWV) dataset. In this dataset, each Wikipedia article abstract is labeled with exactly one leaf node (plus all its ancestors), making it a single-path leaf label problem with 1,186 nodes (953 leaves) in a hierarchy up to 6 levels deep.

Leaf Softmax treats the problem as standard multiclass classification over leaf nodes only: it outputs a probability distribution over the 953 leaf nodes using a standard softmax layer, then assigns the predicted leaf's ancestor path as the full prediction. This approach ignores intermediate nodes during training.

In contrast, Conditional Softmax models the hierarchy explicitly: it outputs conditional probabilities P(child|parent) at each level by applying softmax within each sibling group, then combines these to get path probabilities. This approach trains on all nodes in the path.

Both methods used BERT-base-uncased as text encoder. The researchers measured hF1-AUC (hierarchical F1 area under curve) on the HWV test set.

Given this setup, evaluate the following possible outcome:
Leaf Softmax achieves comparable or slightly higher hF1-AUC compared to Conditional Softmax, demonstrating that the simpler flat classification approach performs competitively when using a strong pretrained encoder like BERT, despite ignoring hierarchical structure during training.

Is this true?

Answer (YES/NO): NO